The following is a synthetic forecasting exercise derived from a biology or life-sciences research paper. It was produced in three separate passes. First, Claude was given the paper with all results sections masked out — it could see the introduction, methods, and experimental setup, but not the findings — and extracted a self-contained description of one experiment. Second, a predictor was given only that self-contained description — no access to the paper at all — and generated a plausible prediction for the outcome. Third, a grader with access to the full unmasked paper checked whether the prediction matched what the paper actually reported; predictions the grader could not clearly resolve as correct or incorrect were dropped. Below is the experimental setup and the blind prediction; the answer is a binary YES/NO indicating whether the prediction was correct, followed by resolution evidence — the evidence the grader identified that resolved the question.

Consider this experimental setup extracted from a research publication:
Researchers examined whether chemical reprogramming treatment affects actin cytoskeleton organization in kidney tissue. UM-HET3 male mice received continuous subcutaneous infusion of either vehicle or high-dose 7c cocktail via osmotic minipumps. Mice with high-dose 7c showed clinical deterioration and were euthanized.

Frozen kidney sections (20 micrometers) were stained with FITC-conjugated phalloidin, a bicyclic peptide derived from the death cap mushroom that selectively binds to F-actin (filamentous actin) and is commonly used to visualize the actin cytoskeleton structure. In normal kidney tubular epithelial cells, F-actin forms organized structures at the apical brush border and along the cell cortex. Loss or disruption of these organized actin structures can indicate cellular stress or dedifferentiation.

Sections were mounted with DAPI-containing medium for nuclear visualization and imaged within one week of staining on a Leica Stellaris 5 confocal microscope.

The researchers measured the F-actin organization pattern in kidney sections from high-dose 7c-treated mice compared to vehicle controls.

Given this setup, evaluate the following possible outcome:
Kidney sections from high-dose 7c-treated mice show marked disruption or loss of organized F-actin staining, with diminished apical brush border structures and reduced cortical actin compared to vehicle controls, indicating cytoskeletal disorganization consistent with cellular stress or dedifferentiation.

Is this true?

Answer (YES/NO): YES